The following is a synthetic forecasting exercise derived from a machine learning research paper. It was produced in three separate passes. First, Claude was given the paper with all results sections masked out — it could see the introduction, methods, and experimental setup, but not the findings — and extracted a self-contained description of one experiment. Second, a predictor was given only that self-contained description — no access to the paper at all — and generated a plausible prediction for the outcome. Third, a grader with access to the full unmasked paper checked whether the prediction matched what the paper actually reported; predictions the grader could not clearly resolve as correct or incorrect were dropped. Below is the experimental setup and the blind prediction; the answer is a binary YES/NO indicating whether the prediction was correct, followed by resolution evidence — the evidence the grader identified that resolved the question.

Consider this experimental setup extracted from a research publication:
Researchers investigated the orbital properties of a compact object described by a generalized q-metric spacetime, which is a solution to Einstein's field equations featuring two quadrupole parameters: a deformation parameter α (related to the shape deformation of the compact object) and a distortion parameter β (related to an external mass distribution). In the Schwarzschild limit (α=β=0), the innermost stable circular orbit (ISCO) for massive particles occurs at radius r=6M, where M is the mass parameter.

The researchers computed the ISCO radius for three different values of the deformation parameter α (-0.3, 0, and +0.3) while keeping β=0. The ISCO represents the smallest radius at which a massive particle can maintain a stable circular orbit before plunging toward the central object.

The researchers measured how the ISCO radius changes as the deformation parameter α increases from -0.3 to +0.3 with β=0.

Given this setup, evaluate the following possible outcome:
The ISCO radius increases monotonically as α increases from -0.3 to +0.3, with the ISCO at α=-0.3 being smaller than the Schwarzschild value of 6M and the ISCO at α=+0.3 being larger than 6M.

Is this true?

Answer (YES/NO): YES